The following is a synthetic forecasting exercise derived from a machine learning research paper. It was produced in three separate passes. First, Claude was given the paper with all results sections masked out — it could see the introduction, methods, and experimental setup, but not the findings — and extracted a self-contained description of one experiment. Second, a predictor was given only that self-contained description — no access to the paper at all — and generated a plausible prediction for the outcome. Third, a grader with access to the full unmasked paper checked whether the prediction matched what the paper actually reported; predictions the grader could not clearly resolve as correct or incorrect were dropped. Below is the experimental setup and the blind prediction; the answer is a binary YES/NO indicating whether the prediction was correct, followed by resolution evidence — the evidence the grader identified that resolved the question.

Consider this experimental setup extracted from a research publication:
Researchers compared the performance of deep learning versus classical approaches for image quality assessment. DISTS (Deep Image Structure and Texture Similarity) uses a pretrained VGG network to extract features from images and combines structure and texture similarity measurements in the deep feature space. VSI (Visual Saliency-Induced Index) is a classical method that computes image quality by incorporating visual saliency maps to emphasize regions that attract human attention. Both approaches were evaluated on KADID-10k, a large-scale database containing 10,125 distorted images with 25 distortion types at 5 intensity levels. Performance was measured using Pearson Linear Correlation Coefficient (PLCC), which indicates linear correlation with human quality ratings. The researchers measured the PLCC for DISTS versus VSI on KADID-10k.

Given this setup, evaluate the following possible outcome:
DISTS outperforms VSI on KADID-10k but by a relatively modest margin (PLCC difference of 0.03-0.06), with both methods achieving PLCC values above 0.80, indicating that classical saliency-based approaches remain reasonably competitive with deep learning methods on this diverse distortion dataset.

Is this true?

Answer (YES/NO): NO